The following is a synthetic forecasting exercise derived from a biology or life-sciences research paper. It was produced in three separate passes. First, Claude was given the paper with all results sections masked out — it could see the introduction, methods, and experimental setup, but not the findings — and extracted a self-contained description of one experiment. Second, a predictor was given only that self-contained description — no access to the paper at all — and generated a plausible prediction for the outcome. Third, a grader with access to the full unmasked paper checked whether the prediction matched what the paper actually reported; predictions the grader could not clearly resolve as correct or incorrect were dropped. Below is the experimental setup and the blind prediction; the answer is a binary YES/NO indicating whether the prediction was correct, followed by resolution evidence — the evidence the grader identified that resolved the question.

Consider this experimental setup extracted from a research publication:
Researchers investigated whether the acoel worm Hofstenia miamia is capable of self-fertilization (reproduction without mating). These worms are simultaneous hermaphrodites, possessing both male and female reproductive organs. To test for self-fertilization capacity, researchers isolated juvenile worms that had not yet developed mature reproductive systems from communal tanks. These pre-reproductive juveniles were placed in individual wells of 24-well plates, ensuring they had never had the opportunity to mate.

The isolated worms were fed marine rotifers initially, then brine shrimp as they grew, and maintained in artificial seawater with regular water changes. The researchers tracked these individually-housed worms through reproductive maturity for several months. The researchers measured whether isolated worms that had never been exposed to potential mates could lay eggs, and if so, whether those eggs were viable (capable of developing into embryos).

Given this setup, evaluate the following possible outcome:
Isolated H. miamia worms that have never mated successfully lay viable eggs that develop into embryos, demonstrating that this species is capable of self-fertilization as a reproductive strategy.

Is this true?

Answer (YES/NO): YES